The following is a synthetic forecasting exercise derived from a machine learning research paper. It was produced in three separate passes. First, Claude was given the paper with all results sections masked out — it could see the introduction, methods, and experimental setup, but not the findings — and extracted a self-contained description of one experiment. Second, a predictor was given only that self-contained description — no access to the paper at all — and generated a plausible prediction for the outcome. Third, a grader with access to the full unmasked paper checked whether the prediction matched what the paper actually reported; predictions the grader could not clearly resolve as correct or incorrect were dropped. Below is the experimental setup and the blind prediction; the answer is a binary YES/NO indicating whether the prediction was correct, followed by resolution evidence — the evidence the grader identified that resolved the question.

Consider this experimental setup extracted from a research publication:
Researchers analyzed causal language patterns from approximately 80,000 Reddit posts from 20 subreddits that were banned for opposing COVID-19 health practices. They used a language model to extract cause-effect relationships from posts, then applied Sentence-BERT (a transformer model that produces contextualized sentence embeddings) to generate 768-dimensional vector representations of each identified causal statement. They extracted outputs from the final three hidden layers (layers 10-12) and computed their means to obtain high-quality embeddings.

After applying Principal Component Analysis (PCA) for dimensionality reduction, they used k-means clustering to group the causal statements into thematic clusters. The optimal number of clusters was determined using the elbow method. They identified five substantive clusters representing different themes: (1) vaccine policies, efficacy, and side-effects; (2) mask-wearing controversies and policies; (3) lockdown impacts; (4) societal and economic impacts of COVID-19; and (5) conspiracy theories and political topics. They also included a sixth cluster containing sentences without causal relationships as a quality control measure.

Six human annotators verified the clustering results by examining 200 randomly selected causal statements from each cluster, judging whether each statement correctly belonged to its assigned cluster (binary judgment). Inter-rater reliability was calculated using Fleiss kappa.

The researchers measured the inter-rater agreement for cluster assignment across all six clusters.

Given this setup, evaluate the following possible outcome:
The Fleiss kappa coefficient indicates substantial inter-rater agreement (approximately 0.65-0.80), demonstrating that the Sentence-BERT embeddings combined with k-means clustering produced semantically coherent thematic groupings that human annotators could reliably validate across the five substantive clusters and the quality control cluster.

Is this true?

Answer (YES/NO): NO